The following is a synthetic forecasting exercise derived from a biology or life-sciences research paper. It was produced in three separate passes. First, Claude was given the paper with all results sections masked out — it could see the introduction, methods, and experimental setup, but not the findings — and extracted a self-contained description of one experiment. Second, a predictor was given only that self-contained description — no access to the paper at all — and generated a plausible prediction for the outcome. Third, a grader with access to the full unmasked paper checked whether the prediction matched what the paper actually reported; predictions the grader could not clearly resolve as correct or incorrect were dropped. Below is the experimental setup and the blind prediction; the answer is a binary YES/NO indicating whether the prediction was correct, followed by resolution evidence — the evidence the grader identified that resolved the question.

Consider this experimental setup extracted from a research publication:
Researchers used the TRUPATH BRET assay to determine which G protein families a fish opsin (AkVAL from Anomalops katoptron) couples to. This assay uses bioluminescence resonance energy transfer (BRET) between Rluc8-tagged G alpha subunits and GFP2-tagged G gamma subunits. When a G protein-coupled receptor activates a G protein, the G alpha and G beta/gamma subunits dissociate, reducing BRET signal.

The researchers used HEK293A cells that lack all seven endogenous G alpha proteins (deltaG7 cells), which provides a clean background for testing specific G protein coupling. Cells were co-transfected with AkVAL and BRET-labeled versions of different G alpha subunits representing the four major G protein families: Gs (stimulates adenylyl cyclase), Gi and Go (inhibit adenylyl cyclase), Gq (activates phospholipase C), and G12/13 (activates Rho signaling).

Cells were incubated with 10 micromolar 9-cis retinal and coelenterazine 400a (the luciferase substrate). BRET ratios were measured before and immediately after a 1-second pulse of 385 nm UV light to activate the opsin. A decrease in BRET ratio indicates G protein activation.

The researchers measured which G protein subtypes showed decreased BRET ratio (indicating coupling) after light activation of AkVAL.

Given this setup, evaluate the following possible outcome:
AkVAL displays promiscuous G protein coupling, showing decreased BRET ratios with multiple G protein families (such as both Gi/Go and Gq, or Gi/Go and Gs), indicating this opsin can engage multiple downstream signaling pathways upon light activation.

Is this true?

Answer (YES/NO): NO